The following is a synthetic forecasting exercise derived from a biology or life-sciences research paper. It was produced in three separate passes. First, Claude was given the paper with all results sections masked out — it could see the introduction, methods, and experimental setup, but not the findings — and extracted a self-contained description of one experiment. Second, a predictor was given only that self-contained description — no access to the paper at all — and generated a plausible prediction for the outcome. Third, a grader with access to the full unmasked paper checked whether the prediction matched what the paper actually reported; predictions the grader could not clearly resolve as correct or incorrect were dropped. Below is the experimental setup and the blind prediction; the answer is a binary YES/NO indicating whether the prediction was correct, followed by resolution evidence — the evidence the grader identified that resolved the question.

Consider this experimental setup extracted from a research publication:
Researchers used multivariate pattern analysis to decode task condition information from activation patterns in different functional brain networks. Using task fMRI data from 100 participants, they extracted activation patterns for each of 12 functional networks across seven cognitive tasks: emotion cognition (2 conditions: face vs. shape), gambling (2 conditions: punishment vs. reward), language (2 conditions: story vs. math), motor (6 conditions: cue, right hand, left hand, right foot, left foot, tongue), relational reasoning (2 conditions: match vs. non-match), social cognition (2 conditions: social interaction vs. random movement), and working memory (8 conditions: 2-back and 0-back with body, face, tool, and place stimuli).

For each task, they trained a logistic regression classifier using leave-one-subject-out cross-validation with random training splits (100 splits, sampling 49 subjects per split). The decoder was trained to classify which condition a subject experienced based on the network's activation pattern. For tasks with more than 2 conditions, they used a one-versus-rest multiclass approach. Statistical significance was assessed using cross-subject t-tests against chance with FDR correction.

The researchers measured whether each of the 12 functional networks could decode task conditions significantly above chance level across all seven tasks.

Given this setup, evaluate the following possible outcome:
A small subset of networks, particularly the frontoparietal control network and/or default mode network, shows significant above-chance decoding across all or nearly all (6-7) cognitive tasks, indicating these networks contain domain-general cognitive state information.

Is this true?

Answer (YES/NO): NO